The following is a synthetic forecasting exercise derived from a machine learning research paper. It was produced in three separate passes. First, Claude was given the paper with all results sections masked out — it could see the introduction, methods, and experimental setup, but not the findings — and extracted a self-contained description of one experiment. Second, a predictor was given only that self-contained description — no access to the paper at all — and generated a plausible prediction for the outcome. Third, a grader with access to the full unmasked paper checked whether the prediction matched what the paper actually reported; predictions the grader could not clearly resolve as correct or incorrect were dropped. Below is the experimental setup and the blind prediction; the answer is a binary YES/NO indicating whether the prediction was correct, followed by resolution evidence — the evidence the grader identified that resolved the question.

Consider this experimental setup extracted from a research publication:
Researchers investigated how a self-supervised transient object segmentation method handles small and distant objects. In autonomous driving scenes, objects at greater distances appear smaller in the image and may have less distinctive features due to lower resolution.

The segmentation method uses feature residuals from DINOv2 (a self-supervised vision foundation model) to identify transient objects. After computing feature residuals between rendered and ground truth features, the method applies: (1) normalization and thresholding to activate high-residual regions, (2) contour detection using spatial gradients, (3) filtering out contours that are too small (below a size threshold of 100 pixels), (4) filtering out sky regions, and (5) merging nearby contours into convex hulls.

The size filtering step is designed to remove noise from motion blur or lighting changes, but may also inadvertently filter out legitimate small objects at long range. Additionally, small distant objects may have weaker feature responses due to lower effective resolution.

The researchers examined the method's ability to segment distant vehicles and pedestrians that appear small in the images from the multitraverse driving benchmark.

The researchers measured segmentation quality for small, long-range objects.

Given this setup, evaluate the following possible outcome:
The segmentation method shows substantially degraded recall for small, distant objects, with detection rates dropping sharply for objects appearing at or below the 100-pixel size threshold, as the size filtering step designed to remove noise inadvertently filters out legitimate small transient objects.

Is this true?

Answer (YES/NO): NO